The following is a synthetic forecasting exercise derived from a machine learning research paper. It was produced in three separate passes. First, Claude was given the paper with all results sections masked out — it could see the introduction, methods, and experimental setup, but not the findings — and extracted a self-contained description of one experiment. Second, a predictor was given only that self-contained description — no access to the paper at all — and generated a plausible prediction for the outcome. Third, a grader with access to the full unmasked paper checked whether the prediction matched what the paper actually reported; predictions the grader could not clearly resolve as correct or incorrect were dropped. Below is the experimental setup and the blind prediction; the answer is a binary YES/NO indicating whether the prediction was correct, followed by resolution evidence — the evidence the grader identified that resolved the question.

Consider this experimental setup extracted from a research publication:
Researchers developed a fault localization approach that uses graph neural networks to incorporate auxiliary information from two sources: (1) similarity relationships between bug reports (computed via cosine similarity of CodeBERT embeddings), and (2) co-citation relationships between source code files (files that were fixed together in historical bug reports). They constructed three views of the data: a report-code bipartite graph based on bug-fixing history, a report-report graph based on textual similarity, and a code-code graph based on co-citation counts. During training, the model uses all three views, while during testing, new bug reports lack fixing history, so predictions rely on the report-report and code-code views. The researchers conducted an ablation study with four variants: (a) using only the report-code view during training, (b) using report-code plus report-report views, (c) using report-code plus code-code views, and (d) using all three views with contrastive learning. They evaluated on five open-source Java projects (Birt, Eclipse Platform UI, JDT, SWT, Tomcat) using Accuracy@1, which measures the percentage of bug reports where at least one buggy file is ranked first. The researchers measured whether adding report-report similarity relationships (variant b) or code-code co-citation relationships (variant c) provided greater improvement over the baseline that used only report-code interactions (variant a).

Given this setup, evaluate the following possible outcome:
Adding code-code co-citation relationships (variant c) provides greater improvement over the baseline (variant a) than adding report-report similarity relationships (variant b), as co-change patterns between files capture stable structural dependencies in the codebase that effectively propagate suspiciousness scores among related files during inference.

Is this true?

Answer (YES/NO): NO